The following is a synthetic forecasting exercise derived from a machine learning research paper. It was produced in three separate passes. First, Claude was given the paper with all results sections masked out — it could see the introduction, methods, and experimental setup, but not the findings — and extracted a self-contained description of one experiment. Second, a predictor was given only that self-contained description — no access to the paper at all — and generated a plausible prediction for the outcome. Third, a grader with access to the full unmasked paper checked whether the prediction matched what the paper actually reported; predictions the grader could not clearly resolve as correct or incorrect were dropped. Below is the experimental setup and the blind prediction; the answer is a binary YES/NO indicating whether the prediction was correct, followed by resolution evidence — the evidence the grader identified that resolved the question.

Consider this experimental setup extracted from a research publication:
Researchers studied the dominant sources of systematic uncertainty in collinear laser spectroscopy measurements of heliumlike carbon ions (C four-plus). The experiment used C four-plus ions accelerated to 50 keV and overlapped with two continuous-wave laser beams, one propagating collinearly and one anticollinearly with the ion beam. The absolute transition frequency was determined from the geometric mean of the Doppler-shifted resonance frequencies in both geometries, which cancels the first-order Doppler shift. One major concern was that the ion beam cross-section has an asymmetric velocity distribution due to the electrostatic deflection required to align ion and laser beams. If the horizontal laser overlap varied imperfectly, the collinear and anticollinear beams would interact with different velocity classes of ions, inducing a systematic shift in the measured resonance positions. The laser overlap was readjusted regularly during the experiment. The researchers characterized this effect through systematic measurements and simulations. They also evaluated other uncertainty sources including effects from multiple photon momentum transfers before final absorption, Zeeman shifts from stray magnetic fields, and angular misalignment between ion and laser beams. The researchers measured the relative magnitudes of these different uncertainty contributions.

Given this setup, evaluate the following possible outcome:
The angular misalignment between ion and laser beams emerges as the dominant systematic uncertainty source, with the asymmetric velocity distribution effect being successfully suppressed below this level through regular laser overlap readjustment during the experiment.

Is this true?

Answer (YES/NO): NO